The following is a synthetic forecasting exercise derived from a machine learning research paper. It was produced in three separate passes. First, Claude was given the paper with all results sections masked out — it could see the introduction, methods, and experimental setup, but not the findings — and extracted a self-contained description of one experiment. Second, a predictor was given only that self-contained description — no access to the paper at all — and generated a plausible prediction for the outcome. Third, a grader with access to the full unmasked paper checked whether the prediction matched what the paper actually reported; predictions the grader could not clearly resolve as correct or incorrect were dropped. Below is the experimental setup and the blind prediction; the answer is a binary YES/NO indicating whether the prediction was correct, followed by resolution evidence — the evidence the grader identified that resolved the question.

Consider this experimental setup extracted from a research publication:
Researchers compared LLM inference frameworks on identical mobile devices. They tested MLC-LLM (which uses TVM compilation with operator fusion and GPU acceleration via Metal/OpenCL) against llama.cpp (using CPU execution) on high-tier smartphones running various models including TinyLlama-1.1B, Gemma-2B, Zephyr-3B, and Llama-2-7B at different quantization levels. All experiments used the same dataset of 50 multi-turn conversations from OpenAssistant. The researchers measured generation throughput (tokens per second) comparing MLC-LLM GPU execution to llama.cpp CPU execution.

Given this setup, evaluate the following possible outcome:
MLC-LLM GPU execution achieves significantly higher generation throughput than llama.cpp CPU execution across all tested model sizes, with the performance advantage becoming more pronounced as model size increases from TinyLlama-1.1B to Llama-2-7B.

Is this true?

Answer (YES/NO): NO